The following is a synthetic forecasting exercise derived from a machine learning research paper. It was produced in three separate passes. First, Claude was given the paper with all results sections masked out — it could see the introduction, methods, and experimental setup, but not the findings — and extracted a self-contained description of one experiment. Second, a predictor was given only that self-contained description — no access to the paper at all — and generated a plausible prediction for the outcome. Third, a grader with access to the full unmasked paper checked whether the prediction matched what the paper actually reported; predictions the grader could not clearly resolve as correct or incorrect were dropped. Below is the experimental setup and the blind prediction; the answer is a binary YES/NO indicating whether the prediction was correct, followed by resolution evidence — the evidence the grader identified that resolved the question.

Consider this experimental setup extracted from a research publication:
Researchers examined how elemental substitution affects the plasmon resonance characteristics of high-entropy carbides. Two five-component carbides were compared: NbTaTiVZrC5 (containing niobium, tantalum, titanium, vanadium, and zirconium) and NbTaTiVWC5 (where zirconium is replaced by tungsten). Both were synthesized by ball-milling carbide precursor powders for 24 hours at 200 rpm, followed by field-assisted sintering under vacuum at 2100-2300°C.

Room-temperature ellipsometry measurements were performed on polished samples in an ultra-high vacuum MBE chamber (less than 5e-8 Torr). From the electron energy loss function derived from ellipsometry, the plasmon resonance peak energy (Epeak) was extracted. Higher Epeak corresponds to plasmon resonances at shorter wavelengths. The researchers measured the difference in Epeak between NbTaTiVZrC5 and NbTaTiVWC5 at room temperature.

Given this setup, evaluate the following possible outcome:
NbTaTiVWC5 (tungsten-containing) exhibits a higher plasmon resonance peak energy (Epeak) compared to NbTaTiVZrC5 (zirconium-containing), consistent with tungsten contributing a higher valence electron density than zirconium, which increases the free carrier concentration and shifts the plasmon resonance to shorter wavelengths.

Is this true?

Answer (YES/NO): YES